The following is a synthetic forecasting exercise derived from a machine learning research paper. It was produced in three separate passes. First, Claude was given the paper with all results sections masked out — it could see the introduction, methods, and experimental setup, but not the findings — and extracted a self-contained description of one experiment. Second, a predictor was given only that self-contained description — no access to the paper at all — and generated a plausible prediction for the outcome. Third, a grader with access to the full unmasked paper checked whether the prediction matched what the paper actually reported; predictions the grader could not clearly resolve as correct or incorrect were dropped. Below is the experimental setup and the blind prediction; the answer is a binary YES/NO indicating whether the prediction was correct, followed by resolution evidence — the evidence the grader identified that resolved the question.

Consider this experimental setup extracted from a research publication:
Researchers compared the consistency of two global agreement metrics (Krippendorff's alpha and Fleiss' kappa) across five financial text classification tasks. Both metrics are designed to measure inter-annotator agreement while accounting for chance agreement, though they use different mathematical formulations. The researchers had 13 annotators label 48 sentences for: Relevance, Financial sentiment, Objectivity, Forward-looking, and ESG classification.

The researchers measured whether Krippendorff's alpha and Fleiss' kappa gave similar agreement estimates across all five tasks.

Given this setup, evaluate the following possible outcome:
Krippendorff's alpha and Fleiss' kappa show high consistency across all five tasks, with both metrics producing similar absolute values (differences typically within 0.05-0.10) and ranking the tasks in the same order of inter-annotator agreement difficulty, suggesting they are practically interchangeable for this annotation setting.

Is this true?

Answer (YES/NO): NO